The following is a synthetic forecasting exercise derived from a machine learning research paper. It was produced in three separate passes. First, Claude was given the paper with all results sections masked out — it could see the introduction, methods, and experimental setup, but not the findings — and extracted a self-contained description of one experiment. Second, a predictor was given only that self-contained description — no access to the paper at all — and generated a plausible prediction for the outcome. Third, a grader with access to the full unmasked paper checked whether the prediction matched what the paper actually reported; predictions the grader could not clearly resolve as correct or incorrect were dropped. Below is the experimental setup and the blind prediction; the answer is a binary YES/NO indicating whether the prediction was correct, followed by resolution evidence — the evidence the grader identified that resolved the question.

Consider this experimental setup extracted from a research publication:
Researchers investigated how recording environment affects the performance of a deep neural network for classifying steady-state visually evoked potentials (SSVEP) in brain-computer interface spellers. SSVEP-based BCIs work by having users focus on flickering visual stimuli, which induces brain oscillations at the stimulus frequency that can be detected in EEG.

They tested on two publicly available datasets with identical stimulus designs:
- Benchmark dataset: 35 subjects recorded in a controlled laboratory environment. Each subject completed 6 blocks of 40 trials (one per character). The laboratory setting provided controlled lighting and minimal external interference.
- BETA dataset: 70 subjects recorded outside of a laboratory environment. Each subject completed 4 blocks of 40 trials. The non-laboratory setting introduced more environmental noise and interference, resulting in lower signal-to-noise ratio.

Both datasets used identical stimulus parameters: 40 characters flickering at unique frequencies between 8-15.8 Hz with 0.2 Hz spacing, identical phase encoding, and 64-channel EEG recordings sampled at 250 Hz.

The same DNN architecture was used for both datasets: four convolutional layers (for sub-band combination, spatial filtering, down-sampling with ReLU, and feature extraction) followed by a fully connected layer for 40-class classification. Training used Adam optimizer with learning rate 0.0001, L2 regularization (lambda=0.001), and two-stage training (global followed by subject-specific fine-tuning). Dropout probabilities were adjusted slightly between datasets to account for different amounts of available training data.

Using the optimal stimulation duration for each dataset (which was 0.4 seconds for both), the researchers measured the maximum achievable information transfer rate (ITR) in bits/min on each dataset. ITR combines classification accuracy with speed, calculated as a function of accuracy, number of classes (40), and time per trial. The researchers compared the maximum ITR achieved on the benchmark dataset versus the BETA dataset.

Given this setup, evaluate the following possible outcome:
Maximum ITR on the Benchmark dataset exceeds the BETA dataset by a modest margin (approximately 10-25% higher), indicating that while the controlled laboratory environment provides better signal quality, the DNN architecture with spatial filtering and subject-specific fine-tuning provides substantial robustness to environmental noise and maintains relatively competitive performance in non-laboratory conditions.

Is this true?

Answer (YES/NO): NO